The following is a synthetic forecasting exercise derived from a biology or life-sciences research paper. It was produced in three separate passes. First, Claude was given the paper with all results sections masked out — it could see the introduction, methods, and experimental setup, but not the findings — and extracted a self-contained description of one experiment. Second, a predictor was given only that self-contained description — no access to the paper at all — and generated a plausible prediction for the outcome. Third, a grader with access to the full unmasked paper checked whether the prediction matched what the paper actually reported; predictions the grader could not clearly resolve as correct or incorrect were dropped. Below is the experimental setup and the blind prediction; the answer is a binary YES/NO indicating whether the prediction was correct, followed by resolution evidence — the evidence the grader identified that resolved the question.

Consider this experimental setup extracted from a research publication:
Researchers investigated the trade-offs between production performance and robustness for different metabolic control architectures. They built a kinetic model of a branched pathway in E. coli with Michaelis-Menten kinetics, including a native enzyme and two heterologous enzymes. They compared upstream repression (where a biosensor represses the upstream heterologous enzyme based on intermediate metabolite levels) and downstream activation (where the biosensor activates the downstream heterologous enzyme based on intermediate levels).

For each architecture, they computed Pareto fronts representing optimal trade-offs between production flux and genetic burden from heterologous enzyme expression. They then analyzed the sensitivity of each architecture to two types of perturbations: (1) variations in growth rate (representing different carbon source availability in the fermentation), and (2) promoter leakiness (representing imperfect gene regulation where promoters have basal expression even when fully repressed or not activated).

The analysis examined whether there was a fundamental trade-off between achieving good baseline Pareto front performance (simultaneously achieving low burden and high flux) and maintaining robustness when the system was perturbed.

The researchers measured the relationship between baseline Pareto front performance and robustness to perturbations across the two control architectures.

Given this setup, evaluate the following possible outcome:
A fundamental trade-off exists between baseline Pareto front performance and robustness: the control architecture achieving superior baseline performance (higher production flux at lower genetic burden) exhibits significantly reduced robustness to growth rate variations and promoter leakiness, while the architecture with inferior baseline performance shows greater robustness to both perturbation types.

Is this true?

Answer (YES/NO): NO